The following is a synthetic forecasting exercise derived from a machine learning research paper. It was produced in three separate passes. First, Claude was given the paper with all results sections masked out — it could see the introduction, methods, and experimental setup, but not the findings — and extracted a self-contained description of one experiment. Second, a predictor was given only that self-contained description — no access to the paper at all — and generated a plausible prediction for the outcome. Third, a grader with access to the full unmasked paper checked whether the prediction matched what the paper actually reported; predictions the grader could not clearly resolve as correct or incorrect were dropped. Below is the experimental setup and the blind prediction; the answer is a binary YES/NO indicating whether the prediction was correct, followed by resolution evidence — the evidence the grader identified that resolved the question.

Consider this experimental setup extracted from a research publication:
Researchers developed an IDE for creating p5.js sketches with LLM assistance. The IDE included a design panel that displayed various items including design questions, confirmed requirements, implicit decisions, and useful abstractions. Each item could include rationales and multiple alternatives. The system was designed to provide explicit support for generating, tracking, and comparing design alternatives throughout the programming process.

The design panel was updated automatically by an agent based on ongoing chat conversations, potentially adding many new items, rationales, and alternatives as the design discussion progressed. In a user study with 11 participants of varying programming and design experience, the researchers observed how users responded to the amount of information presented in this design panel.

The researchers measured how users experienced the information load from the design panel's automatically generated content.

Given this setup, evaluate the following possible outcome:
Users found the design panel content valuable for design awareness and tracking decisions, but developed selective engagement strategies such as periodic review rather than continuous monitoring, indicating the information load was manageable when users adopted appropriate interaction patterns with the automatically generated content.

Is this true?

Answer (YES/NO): NO